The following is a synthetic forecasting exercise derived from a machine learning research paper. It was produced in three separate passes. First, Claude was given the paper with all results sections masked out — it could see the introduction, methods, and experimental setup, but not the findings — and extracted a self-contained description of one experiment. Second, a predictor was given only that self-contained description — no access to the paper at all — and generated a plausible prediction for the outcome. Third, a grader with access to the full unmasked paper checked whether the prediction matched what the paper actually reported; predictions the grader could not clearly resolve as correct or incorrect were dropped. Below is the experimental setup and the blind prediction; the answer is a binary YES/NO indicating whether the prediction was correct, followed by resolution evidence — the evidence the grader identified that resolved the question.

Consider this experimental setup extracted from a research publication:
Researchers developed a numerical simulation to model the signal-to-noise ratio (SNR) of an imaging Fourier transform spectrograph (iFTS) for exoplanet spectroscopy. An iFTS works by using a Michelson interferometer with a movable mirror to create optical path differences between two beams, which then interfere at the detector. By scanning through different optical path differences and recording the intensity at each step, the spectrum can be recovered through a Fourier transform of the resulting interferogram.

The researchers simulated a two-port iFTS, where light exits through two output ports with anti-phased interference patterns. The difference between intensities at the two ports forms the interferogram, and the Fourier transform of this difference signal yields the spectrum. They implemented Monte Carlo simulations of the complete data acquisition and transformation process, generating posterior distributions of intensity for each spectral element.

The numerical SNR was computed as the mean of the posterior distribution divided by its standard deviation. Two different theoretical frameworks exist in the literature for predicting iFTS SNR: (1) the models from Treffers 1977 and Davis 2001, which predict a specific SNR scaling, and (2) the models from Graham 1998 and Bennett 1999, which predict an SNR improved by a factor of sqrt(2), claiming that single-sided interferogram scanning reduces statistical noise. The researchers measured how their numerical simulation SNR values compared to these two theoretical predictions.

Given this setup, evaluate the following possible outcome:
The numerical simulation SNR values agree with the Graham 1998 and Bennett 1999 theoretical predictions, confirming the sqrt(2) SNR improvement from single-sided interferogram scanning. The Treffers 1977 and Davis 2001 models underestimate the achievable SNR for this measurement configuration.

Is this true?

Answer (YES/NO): NO